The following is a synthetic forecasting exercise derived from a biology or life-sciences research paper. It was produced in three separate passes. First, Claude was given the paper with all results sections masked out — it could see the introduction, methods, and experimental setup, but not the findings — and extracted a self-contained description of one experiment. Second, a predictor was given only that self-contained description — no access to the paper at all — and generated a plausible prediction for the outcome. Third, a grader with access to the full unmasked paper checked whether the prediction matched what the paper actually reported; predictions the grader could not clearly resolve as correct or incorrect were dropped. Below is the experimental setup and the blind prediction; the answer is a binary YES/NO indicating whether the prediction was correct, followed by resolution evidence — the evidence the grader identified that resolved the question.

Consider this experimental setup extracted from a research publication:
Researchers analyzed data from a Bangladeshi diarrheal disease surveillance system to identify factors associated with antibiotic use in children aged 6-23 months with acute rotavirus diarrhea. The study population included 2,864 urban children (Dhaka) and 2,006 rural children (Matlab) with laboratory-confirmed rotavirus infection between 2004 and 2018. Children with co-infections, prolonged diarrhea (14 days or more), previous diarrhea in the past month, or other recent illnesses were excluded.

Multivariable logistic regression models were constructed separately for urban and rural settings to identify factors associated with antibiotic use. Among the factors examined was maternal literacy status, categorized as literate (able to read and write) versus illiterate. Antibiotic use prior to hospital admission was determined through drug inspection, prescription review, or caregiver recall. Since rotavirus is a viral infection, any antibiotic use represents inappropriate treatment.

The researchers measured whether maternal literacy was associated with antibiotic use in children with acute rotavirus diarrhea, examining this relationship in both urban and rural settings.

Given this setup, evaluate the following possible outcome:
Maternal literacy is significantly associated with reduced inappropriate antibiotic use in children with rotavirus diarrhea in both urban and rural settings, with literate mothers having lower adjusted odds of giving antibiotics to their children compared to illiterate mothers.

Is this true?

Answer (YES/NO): NO